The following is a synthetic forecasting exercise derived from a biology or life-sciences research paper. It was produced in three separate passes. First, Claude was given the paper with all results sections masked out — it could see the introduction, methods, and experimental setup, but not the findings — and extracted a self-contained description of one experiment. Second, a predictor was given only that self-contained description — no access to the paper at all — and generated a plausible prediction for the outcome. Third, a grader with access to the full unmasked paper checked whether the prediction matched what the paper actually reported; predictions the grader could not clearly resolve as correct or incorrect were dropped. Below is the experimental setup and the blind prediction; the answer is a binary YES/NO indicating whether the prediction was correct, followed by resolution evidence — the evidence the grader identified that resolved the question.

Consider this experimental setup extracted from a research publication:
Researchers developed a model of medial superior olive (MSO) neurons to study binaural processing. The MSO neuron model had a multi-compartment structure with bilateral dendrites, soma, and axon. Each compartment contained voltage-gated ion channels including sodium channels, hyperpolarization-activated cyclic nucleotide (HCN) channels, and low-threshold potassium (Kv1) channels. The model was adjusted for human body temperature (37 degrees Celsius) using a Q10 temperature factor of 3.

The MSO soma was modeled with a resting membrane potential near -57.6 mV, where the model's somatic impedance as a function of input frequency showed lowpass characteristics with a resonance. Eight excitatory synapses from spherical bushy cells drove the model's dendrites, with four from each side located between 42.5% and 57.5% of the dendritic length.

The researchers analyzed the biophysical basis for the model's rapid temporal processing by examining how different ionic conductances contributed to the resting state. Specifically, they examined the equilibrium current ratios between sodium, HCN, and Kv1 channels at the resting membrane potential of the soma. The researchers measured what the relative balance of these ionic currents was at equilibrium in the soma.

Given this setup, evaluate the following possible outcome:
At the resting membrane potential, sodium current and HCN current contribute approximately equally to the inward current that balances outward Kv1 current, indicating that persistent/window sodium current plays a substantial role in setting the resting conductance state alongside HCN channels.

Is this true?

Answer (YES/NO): NO